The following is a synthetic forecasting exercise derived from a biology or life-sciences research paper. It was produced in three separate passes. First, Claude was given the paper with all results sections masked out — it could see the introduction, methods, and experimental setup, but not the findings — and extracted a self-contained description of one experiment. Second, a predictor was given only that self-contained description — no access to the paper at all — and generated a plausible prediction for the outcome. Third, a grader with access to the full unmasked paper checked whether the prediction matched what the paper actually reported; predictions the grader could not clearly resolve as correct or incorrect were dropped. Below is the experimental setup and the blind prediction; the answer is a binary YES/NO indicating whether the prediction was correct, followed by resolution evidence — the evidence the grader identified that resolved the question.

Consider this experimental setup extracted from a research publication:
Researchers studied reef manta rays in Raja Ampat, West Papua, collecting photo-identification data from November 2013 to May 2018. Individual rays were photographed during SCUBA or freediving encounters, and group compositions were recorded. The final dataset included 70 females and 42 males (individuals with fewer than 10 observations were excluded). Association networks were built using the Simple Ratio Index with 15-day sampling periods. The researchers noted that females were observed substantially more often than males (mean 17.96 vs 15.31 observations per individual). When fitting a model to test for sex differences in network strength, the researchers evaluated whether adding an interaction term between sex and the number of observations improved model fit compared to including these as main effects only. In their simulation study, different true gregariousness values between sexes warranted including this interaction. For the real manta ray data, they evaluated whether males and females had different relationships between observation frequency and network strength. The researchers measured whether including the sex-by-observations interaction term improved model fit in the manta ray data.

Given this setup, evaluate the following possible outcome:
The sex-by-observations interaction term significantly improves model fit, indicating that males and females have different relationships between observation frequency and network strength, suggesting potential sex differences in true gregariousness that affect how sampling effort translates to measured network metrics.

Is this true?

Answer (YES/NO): NO